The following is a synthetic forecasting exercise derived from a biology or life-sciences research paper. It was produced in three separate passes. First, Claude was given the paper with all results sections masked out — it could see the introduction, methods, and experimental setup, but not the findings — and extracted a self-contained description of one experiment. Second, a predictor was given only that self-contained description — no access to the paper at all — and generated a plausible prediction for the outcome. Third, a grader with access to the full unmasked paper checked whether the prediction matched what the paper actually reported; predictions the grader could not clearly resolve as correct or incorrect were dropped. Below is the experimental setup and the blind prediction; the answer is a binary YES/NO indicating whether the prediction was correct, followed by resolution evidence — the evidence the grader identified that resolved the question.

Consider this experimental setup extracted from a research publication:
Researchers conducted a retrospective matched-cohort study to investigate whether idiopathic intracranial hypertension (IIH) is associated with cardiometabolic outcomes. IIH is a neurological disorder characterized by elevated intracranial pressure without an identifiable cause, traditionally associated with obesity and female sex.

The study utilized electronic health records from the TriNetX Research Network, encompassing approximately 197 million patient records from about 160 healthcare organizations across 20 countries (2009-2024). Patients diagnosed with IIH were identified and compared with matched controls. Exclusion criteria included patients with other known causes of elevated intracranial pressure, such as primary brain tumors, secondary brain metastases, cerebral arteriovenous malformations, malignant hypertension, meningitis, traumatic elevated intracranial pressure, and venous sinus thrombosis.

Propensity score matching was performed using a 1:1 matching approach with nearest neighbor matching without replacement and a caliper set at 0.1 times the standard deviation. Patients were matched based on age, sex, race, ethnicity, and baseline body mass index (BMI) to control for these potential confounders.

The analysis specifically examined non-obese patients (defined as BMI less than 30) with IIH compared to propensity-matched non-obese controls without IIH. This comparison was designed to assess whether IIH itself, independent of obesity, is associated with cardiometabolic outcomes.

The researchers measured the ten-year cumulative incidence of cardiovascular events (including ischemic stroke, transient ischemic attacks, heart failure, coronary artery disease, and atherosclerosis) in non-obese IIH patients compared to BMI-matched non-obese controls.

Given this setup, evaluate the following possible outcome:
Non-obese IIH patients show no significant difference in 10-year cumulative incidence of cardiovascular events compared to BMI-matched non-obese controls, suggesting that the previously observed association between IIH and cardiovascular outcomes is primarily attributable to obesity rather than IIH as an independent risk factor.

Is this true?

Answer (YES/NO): NO